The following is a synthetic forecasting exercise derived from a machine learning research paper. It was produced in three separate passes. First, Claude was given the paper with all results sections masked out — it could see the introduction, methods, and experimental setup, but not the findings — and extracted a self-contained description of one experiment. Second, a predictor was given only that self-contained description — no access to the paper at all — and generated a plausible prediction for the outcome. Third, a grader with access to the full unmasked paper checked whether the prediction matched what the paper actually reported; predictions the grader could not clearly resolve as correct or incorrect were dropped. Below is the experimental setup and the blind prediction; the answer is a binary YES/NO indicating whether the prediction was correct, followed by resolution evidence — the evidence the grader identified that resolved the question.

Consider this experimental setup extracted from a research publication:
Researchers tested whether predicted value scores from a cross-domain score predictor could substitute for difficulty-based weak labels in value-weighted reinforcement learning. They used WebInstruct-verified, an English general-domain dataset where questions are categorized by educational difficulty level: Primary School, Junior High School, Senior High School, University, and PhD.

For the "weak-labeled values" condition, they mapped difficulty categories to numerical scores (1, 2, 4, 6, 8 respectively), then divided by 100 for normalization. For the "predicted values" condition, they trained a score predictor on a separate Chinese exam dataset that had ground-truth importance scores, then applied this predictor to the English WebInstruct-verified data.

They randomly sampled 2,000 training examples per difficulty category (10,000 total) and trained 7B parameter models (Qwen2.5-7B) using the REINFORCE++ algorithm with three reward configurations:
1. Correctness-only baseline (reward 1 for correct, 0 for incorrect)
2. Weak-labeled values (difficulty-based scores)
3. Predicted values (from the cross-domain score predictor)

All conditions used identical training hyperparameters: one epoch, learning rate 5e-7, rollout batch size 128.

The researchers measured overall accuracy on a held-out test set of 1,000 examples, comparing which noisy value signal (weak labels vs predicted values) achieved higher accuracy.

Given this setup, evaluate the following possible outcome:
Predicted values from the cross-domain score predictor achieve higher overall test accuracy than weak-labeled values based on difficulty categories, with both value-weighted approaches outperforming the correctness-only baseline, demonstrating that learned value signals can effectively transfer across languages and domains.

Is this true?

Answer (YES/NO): YES